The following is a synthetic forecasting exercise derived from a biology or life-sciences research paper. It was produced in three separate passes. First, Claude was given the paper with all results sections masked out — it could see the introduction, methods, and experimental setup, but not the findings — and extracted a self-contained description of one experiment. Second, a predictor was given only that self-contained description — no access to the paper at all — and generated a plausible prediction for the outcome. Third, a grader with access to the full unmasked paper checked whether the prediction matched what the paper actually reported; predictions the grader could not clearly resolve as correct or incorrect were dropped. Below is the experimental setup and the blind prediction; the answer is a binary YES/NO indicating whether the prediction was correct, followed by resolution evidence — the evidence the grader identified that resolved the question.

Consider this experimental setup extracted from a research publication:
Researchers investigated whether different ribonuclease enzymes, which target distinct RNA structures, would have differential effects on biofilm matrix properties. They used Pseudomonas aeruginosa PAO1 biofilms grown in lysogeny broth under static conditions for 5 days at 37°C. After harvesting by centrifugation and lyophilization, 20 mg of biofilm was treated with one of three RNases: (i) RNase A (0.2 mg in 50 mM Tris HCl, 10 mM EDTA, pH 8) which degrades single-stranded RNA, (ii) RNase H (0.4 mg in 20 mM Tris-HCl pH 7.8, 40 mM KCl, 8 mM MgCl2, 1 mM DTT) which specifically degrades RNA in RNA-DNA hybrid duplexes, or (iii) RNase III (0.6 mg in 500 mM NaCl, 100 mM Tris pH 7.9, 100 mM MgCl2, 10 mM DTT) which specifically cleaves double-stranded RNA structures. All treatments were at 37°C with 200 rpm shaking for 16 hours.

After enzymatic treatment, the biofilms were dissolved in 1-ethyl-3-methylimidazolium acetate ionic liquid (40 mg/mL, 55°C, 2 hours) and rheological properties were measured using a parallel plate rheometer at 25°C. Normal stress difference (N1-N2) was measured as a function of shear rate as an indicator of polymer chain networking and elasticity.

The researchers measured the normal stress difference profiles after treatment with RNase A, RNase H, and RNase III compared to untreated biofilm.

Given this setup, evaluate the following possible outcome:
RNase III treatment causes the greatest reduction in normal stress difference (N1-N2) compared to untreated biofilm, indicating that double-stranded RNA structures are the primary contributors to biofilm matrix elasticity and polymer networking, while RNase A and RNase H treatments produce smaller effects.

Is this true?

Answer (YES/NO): NO